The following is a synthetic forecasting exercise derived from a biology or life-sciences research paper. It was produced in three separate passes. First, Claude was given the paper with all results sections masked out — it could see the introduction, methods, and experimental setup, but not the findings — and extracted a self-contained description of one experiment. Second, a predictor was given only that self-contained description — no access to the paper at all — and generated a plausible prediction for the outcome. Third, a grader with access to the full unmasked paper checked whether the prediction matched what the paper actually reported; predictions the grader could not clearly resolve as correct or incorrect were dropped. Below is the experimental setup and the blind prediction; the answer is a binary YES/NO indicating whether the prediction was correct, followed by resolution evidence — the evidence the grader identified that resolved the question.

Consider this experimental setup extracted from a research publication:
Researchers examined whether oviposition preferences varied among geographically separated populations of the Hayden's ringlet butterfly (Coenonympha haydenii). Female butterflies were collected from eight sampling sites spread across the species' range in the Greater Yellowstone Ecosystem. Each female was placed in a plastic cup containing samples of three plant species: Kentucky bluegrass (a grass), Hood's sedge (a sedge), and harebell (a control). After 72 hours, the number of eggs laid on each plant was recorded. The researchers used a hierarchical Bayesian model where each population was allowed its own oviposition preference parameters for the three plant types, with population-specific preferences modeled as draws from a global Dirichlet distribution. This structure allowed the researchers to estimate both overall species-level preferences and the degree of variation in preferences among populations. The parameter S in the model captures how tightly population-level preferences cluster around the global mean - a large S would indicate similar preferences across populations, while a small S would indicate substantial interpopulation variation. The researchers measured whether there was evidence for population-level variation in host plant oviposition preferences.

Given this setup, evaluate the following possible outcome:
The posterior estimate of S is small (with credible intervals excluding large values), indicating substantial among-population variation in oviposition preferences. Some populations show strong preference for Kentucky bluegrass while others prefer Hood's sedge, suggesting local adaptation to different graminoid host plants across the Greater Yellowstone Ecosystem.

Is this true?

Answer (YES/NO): NO